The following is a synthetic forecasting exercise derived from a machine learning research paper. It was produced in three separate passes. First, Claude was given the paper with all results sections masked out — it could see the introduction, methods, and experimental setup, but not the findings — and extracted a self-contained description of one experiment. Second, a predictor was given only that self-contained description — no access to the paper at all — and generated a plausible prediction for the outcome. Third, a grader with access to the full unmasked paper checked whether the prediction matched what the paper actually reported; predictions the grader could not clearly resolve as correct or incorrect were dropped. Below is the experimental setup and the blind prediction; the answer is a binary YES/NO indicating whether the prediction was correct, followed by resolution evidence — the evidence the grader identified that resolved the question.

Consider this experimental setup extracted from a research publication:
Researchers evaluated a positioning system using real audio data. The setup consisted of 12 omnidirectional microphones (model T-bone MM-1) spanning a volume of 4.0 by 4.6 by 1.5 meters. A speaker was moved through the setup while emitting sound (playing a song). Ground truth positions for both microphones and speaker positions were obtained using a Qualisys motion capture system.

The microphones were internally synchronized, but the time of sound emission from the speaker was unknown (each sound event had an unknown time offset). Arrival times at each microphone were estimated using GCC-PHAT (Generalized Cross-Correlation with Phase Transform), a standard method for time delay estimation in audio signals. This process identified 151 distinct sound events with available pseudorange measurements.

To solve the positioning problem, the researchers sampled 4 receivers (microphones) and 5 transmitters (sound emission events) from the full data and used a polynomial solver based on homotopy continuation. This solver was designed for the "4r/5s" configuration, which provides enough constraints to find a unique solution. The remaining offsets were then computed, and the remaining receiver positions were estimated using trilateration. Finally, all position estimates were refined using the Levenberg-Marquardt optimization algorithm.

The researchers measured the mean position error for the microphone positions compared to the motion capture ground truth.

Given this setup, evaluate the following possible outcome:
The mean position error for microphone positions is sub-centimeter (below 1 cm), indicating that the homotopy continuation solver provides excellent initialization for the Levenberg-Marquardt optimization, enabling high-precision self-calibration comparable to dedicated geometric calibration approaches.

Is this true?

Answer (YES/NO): NO